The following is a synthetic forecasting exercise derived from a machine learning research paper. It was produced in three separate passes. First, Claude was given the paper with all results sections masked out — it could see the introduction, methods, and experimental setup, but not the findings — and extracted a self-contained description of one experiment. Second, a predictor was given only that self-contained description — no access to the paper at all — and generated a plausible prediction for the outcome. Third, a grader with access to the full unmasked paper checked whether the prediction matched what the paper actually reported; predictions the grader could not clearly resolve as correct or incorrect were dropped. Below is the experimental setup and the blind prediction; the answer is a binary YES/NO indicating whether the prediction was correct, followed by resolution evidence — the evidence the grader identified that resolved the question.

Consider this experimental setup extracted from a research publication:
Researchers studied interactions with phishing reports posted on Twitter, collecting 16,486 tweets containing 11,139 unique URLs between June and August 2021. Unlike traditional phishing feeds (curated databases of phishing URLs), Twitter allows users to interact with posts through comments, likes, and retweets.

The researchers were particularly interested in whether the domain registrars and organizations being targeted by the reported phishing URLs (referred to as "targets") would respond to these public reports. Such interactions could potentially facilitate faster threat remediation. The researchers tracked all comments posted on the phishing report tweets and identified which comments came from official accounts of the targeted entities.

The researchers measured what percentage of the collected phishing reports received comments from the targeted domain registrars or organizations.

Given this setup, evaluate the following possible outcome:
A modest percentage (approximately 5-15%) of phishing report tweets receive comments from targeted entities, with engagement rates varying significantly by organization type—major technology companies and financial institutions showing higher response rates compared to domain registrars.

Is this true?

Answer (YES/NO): NO